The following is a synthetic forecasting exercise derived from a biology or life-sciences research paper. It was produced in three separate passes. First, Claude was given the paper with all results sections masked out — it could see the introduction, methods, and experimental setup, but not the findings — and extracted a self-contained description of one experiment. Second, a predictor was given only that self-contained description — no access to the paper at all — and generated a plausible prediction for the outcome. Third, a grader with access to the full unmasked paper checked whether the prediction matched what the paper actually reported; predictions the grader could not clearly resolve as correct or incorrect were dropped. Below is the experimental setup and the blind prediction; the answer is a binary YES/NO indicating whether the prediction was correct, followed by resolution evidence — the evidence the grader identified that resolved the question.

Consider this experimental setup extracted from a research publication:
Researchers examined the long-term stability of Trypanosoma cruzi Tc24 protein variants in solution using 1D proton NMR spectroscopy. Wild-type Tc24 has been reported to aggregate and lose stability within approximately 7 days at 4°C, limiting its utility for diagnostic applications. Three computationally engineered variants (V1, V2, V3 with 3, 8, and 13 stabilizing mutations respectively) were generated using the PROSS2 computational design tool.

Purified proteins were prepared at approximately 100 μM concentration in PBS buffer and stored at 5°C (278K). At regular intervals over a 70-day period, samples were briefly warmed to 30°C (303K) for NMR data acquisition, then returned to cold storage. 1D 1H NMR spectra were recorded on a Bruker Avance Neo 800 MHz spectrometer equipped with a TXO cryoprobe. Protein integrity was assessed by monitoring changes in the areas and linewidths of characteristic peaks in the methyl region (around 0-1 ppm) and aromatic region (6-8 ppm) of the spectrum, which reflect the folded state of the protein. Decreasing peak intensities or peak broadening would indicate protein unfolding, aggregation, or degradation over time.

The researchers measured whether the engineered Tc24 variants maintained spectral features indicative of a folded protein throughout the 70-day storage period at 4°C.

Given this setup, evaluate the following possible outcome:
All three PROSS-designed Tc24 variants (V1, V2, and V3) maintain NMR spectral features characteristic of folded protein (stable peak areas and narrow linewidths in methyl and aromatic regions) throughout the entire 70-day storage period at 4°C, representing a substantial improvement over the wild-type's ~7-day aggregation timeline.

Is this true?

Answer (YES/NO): YES